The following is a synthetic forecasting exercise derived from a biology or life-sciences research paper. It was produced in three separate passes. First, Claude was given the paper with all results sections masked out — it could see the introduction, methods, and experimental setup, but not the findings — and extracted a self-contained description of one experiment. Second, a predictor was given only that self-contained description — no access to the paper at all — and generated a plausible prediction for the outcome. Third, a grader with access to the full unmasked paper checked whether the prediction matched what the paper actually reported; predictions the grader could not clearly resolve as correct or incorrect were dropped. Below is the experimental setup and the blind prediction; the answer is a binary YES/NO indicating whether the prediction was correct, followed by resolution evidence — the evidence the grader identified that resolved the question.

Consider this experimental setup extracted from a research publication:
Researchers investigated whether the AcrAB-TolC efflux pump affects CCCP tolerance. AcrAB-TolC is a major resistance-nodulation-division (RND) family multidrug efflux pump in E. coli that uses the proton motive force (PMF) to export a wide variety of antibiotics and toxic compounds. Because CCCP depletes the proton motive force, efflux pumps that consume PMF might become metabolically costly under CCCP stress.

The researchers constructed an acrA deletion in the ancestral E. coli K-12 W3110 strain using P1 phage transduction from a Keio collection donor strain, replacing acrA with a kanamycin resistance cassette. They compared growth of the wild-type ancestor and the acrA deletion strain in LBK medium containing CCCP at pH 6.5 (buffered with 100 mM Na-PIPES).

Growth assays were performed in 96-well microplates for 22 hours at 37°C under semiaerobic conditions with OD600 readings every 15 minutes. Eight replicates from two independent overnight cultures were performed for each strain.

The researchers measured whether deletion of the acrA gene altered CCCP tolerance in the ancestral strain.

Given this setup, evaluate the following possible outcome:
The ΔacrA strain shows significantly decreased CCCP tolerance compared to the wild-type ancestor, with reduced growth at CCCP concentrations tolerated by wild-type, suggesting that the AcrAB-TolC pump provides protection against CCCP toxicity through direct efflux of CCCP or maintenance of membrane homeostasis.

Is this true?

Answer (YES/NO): NO